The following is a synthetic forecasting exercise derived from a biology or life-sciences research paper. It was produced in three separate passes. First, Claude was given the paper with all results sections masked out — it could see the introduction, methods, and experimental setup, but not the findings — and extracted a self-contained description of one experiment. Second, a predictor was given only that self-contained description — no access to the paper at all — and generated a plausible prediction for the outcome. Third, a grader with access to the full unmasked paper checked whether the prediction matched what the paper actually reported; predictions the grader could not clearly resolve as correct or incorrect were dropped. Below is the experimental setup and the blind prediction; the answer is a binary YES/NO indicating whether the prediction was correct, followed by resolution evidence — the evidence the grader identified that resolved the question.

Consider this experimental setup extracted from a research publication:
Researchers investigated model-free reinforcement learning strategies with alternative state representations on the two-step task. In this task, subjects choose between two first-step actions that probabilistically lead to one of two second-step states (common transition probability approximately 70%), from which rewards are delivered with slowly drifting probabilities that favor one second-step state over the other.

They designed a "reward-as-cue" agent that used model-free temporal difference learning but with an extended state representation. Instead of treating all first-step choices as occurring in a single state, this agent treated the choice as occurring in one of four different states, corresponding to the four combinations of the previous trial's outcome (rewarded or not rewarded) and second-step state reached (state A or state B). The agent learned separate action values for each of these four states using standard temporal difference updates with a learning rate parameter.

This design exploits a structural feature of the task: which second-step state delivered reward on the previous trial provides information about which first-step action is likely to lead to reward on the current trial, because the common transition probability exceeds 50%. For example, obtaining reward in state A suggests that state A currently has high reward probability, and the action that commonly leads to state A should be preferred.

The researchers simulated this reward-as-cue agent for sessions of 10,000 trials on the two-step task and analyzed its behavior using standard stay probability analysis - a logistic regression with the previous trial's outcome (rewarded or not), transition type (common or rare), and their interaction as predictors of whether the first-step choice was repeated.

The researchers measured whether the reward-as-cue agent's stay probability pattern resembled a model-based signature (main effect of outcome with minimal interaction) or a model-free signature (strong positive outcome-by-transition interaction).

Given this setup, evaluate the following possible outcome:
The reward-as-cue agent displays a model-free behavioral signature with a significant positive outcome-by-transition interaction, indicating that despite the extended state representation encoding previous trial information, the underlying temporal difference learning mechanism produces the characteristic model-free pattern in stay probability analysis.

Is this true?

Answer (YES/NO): NO